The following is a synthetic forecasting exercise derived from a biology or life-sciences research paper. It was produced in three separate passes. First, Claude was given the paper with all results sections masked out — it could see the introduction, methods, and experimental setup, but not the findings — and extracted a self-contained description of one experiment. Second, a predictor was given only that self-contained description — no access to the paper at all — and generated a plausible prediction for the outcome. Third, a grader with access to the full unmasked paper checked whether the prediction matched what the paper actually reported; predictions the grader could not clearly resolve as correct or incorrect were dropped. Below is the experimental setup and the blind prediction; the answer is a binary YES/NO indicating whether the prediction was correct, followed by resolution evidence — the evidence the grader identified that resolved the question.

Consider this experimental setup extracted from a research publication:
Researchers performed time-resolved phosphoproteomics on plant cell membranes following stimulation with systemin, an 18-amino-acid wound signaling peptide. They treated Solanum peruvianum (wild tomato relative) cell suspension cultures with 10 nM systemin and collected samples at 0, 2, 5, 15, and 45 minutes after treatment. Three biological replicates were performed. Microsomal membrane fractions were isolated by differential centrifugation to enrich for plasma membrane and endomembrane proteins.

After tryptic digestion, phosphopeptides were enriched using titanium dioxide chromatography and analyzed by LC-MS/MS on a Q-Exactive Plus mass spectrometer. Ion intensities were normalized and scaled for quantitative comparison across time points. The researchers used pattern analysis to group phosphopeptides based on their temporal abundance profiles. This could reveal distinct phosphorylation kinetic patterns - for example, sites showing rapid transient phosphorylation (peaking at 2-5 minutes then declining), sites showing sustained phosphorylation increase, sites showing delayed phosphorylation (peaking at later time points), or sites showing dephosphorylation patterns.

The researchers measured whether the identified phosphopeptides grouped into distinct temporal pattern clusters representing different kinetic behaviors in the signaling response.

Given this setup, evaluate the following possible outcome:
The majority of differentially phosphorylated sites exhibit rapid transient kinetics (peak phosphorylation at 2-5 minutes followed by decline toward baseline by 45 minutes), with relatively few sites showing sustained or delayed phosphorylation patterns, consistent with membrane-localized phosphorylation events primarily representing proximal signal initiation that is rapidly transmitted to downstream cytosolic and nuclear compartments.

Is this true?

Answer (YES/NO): NO